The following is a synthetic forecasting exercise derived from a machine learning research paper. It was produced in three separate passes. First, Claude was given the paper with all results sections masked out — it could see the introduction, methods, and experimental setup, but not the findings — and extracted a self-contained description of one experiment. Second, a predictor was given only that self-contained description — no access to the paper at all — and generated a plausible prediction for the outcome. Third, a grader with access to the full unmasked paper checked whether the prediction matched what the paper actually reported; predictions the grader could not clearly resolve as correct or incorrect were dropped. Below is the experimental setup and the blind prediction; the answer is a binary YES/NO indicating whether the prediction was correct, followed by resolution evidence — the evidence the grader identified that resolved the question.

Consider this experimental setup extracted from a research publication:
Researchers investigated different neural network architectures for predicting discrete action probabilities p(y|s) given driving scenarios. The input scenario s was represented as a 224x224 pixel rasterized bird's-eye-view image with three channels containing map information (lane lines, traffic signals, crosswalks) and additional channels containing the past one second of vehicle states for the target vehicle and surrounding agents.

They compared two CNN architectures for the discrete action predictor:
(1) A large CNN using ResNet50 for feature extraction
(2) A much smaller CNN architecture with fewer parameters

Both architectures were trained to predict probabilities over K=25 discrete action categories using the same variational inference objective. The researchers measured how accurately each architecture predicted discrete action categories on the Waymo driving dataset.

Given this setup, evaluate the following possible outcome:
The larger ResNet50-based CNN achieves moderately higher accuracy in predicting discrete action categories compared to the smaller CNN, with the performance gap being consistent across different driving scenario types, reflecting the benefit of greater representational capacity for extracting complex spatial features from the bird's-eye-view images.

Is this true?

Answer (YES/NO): NO